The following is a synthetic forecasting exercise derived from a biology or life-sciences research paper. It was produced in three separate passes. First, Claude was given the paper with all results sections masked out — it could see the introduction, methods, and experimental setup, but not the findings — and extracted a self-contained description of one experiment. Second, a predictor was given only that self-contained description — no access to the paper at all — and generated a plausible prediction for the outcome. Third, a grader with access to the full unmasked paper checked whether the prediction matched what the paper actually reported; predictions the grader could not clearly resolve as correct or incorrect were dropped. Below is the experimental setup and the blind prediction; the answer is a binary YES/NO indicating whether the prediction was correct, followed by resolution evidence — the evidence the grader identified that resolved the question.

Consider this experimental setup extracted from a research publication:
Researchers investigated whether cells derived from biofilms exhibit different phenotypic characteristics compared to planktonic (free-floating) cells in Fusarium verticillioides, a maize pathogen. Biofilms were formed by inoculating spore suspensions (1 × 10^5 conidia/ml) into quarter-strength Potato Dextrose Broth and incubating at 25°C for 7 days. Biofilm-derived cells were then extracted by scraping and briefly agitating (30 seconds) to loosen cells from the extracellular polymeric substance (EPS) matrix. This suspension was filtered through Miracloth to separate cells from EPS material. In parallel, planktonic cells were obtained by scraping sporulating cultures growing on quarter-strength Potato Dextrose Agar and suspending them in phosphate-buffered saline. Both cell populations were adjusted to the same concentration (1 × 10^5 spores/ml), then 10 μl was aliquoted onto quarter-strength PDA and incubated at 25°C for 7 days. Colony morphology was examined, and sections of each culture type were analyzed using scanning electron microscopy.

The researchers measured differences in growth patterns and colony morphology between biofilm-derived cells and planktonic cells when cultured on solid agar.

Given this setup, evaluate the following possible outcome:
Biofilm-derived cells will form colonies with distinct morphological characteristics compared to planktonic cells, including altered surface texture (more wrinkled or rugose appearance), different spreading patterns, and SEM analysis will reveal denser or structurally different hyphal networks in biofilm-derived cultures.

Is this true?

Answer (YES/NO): NO